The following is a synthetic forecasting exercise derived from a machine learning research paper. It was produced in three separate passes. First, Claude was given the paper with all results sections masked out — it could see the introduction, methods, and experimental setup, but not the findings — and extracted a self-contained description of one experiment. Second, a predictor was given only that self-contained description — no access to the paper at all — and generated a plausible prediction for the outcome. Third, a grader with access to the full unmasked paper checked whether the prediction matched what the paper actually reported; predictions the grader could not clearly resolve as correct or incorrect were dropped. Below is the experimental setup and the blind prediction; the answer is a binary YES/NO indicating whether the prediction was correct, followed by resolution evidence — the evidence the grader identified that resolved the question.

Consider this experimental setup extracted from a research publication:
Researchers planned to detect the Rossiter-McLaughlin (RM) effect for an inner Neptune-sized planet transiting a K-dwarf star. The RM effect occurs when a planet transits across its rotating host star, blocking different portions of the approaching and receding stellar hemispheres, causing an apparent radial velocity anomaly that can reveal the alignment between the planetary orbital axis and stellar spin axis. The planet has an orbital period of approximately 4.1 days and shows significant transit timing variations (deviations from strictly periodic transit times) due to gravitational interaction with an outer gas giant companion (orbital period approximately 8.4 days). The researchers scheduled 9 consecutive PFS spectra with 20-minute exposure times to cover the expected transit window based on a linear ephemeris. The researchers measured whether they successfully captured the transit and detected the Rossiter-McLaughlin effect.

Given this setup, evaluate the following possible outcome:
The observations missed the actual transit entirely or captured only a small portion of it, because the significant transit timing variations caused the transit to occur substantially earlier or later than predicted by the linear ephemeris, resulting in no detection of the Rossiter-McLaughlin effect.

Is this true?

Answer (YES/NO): YES